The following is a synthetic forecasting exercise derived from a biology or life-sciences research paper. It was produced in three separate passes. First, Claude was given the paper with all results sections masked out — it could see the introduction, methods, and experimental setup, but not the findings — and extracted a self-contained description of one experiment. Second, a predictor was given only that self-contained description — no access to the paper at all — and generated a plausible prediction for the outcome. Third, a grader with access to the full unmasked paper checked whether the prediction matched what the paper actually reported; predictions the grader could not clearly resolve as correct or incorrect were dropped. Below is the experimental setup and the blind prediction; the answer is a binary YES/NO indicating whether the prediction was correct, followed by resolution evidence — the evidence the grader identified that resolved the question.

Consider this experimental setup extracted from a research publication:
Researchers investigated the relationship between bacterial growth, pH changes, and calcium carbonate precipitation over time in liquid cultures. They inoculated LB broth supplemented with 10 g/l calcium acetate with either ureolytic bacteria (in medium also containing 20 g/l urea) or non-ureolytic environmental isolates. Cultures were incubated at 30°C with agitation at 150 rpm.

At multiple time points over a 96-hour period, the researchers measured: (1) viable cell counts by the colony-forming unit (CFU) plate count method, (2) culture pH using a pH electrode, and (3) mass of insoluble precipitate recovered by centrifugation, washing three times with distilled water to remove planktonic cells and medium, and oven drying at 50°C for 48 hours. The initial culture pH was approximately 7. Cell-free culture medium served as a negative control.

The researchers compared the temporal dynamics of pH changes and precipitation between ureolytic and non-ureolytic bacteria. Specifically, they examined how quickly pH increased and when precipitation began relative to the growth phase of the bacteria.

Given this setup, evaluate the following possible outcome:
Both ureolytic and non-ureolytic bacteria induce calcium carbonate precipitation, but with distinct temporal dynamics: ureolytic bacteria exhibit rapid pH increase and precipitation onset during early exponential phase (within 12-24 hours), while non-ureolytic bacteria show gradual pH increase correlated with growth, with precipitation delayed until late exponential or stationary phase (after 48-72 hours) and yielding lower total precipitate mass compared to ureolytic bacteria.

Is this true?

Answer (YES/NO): NO